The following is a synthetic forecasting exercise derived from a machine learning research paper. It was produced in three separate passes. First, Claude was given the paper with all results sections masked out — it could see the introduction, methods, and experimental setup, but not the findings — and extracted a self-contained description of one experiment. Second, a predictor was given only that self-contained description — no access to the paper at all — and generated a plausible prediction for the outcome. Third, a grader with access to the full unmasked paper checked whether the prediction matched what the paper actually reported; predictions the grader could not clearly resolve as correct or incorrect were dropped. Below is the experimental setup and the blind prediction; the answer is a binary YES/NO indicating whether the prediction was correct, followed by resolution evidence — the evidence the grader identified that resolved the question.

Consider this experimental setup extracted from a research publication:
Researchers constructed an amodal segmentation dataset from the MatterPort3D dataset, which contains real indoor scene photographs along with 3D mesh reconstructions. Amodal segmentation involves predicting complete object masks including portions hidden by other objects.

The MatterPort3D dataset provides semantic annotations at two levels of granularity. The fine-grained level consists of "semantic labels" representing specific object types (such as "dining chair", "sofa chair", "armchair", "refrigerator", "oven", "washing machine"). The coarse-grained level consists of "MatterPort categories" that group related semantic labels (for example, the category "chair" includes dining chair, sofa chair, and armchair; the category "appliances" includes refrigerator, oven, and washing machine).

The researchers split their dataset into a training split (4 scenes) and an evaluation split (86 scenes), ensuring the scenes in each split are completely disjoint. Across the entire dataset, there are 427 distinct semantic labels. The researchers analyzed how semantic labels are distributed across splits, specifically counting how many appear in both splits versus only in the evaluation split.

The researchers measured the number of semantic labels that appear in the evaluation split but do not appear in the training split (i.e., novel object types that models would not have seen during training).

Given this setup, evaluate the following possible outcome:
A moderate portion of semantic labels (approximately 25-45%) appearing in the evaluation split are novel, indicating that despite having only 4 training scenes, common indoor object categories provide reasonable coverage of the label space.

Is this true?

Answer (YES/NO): NO